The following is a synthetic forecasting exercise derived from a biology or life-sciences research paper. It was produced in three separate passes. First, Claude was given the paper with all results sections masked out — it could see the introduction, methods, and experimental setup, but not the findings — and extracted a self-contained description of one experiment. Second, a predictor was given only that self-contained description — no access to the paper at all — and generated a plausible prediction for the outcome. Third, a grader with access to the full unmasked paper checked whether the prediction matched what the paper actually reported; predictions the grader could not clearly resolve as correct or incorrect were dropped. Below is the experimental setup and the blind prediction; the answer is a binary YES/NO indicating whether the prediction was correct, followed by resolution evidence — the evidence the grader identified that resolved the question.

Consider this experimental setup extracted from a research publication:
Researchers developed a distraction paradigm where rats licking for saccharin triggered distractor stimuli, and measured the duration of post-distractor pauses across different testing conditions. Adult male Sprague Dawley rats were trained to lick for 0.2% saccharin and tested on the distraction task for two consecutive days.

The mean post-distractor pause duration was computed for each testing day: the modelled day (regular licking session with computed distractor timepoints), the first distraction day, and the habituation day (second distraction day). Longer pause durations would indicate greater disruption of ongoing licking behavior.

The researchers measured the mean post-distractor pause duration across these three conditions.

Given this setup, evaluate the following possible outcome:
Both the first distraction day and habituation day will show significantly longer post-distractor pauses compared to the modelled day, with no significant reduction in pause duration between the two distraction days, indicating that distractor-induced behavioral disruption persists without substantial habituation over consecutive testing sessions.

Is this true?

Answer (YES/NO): NO